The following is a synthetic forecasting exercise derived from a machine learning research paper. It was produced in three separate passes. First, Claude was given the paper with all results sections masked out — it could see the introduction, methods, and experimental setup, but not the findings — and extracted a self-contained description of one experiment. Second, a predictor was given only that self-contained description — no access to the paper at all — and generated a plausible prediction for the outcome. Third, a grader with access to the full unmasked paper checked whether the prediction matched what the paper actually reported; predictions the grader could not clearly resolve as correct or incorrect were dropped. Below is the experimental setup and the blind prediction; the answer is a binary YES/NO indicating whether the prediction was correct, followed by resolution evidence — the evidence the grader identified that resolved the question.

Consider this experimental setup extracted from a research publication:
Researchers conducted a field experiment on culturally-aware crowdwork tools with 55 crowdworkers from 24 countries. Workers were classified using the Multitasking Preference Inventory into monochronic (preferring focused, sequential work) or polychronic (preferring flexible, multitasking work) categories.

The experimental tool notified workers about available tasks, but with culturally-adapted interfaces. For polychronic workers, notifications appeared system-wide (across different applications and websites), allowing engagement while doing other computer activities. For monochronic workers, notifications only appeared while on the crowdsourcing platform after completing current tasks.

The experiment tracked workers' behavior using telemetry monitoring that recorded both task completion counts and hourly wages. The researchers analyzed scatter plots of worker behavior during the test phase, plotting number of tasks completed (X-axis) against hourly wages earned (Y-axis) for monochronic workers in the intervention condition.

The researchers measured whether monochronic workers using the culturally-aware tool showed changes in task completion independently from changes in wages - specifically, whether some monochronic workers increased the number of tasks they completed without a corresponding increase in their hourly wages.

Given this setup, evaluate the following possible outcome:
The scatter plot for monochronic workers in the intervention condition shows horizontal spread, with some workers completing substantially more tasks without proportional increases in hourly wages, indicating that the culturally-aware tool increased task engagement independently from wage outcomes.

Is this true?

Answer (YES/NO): YES